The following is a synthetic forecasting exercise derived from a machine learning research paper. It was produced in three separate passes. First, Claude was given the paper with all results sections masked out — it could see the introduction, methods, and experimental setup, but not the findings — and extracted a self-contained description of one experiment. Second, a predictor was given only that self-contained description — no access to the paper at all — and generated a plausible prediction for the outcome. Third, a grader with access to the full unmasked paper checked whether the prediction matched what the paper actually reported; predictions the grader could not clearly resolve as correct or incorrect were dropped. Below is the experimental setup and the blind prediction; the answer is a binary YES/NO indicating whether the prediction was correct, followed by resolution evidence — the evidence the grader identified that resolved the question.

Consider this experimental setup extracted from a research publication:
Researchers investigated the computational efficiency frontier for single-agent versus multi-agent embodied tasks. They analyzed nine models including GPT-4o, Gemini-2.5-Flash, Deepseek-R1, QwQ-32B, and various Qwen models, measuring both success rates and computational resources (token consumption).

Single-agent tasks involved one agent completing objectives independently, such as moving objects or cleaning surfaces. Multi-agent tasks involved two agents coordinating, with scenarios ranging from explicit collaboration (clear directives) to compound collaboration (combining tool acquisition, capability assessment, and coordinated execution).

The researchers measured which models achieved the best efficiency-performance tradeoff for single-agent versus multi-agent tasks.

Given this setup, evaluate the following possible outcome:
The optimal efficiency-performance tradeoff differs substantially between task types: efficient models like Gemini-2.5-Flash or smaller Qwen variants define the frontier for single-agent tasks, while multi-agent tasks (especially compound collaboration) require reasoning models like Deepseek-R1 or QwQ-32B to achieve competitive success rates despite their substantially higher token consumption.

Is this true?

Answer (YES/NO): YES